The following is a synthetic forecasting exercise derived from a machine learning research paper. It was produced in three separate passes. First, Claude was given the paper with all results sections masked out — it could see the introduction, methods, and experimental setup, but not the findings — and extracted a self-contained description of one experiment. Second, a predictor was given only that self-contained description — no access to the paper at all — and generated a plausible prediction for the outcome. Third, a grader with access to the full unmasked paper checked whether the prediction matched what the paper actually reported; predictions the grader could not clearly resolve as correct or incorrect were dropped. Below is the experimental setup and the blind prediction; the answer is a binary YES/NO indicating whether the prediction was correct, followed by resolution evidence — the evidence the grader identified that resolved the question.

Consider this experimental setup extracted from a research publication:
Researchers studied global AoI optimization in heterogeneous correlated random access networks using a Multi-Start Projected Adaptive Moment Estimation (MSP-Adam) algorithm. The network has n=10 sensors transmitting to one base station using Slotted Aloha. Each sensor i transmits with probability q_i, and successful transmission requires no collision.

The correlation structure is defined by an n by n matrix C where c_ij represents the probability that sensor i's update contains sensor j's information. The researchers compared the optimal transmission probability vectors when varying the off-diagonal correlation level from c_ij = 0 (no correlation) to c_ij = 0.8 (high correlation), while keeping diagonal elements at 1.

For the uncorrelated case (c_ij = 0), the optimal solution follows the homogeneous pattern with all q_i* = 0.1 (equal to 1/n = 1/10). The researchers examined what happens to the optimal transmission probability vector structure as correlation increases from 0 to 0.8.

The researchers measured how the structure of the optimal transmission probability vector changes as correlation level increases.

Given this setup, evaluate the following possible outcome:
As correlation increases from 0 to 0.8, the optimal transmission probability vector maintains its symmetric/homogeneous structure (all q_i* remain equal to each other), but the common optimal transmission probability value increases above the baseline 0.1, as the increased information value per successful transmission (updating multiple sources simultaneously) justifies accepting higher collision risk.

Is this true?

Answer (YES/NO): NO